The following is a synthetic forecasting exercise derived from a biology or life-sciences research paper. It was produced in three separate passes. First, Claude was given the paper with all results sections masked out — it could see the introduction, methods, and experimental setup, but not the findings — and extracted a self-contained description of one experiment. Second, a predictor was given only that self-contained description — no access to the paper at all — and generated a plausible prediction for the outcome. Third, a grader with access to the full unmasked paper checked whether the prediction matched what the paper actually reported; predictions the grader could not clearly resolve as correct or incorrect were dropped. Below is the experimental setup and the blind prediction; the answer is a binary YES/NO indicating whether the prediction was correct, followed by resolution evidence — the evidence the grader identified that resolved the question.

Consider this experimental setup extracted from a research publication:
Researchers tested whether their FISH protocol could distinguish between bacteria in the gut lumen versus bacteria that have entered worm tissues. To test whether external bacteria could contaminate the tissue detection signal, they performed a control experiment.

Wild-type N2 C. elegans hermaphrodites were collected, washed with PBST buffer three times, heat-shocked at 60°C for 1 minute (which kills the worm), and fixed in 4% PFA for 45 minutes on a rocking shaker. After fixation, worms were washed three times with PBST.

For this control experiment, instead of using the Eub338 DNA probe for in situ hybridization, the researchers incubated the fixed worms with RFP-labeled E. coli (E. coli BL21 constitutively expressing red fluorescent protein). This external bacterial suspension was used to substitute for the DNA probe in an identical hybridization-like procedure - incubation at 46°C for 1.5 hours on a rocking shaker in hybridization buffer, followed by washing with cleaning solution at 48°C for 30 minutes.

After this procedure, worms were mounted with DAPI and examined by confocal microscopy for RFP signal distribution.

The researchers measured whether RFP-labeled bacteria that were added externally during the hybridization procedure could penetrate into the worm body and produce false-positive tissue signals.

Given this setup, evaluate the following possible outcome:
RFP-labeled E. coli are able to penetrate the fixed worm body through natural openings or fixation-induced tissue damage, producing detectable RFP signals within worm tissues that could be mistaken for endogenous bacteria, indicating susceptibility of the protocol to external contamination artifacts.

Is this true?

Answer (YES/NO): NO